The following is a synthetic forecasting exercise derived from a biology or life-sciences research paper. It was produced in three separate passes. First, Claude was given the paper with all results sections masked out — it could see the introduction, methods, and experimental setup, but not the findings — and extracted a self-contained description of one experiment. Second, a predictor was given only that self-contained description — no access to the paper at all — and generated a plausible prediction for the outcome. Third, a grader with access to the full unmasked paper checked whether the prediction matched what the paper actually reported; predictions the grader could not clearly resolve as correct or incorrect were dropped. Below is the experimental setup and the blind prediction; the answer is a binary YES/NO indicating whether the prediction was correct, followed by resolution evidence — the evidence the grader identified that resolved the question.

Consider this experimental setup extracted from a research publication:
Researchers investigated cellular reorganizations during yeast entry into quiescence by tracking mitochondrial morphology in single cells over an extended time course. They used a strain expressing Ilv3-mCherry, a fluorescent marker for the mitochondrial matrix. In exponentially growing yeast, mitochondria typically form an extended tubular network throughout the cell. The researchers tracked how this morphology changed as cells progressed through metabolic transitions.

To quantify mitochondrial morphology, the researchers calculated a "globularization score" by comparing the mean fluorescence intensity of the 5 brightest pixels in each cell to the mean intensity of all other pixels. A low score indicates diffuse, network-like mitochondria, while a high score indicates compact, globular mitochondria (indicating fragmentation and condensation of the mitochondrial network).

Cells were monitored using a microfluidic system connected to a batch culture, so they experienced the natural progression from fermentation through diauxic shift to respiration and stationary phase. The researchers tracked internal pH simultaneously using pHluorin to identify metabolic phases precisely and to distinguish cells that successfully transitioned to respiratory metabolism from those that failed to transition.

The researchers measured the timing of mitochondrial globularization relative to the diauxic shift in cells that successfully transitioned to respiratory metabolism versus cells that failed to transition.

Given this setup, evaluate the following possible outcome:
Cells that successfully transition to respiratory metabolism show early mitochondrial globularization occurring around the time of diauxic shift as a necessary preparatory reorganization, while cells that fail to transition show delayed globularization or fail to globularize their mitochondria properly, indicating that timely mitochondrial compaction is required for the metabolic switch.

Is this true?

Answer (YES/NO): NO